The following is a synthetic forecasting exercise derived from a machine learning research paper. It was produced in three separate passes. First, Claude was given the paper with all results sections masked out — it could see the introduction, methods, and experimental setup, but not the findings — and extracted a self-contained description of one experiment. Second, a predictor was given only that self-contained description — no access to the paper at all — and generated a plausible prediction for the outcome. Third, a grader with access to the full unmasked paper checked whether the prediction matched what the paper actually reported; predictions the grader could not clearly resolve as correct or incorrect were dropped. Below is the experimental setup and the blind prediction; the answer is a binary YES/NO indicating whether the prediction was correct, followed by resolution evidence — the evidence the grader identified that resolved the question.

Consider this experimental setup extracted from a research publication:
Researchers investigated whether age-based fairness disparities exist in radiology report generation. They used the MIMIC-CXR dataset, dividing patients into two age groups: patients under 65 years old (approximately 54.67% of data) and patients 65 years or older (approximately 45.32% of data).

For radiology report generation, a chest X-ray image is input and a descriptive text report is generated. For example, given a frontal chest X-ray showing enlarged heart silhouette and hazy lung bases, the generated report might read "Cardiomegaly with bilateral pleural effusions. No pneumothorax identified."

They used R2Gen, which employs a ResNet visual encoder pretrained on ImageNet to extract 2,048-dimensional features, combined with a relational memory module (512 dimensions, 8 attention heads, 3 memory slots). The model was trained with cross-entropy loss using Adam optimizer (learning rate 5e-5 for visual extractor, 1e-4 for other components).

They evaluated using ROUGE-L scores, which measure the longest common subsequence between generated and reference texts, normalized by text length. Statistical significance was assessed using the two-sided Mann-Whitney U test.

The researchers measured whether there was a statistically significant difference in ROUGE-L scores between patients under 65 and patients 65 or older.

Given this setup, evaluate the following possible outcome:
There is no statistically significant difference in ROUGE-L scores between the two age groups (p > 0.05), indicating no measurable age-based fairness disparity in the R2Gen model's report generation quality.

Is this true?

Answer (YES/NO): NO